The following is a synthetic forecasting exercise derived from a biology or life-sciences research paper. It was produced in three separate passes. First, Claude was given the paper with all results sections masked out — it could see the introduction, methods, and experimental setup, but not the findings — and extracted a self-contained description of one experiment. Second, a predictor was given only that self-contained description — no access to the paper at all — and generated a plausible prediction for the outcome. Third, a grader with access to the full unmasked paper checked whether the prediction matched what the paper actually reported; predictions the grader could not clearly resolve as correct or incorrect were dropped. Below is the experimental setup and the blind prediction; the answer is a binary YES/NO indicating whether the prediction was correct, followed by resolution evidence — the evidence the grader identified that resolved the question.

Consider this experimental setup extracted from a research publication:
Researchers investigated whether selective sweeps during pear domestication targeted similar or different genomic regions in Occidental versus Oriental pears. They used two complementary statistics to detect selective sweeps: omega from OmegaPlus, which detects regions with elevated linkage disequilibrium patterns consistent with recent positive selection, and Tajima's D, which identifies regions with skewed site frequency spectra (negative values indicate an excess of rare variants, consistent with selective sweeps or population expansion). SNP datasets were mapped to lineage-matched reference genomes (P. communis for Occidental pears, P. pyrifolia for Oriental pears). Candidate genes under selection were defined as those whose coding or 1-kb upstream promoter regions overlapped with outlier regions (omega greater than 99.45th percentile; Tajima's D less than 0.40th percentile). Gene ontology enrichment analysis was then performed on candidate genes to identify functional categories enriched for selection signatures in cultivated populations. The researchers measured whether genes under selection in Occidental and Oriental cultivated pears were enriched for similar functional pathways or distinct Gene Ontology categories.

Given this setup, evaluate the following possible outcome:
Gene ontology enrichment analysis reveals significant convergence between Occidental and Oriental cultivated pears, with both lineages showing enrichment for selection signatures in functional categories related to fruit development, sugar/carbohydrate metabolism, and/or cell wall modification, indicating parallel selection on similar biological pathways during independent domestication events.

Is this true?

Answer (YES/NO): NO